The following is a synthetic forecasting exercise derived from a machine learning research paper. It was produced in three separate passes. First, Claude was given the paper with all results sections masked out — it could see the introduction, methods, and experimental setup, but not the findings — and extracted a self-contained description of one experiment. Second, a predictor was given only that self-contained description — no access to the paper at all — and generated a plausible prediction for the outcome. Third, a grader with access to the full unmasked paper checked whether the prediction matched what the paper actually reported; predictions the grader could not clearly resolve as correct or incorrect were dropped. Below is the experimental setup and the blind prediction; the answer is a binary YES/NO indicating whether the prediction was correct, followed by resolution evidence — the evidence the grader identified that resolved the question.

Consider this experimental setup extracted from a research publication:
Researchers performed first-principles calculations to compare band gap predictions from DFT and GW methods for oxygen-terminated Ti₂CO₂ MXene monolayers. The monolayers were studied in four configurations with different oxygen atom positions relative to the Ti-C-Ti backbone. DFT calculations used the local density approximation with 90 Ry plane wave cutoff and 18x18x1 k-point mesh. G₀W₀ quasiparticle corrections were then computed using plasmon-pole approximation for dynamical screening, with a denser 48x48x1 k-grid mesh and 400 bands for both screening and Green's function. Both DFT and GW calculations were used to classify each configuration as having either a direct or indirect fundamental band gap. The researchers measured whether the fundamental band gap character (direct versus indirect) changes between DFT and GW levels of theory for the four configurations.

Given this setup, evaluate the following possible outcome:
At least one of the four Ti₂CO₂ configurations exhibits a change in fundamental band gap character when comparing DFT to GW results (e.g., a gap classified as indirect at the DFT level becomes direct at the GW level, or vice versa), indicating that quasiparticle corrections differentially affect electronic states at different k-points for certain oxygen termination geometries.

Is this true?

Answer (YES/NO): NO